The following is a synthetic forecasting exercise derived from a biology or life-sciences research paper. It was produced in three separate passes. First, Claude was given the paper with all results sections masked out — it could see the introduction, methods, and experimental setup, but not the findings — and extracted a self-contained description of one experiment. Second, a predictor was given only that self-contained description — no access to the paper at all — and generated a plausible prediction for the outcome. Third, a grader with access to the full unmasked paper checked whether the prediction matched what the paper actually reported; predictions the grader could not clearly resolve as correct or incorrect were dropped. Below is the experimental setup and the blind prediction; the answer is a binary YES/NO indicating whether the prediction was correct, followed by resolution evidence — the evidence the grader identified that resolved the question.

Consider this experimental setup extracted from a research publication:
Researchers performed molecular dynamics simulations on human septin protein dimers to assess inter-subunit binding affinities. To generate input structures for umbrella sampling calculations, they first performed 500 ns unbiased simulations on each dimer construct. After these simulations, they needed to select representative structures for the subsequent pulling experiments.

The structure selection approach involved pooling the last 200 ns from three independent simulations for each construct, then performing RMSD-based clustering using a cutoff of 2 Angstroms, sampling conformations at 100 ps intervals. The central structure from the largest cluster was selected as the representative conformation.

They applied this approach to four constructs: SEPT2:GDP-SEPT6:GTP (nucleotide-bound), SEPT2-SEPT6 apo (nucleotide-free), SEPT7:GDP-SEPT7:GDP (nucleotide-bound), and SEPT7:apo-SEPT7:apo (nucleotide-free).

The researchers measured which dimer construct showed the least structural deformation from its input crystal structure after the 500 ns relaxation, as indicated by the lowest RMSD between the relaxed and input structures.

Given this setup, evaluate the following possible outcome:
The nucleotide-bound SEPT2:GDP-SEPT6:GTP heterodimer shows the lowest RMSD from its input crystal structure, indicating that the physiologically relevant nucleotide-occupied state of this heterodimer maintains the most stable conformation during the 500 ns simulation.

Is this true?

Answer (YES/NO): YES